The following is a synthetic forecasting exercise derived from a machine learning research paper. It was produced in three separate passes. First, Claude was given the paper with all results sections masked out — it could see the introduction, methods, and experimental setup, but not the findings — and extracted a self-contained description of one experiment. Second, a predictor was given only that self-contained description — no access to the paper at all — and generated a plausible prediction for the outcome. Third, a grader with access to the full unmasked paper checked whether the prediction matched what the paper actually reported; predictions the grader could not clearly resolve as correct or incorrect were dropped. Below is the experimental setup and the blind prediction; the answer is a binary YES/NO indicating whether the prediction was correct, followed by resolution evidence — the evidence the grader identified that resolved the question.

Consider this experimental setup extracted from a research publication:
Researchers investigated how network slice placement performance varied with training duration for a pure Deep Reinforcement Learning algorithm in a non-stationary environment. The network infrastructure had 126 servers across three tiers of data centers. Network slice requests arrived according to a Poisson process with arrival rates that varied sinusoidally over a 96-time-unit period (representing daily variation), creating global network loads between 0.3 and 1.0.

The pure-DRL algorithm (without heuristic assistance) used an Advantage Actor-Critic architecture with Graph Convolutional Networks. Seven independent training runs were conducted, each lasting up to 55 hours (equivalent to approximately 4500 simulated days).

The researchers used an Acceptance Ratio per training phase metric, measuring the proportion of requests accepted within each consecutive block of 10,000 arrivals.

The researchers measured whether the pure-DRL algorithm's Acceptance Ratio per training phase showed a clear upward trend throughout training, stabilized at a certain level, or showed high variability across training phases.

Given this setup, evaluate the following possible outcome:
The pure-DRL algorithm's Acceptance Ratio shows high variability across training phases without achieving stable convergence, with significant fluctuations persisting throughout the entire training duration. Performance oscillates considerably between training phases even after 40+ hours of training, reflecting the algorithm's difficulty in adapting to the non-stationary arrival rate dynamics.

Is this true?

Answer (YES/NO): NO